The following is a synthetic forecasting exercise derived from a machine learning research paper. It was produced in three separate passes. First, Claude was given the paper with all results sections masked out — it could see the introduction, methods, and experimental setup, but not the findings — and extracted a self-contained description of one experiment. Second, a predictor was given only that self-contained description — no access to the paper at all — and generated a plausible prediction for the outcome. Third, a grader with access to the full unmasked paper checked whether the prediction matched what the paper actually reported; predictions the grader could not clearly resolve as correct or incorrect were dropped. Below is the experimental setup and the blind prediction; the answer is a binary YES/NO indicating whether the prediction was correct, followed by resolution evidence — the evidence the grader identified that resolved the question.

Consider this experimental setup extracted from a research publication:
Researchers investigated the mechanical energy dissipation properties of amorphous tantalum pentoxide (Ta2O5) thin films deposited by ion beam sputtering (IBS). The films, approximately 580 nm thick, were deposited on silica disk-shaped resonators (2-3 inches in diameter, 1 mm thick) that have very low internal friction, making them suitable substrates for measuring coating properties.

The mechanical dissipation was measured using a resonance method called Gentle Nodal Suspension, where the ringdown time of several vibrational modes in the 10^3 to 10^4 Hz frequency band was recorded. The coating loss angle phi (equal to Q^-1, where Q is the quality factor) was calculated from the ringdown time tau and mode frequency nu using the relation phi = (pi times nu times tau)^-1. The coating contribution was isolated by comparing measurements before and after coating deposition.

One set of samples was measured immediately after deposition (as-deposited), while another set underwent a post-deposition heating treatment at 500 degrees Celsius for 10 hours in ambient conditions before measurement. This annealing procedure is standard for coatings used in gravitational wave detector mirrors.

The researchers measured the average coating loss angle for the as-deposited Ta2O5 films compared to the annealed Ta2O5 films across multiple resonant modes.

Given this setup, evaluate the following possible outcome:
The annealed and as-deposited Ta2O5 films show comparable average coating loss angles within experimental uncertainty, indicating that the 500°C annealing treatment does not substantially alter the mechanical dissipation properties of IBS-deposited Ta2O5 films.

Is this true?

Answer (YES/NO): NO